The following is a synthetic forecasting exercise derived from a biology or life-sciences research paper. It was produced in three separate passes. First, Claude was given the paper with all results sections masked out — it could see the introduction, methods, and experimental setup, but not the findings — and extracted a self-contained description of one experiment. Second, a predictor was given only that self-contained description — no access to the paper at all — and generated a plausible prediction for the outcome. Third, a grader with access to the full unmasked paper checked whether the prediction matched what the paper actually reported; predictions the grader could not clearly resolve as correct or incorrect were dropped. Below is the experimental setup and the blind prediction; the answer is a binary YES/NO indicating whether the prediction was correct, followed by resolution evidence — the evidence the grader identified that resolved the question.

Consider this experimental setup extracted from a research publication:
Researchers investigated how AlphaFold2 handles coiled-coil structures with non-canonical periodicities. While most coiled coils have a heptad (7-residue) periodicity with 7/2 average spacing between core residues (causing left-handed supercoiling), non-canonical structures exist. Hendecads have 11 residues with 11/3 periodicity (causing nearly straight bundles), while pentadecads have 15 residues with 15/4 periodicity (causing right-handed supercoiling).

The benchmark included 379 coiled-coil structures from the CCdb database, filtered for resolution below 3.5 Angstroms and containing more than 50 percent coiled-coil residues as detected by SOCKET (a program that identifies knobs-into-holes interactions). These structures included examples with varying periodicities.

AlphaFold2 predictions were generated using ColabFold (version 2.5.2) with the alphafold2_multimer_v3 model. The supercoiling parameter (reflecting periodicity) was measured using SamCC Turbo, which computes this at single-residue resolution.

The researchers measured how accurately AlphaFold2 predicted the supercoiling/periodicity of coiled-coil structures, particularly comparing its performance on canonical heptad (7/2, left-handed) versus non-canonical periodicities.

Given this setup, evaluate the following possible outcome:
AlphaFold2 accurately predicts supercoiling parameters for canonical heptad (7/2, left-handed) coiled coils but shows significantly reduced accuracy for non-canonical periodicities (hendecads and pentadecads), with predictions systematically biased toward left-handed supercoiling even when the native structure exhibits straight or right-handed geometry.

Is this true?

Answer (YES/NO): NO